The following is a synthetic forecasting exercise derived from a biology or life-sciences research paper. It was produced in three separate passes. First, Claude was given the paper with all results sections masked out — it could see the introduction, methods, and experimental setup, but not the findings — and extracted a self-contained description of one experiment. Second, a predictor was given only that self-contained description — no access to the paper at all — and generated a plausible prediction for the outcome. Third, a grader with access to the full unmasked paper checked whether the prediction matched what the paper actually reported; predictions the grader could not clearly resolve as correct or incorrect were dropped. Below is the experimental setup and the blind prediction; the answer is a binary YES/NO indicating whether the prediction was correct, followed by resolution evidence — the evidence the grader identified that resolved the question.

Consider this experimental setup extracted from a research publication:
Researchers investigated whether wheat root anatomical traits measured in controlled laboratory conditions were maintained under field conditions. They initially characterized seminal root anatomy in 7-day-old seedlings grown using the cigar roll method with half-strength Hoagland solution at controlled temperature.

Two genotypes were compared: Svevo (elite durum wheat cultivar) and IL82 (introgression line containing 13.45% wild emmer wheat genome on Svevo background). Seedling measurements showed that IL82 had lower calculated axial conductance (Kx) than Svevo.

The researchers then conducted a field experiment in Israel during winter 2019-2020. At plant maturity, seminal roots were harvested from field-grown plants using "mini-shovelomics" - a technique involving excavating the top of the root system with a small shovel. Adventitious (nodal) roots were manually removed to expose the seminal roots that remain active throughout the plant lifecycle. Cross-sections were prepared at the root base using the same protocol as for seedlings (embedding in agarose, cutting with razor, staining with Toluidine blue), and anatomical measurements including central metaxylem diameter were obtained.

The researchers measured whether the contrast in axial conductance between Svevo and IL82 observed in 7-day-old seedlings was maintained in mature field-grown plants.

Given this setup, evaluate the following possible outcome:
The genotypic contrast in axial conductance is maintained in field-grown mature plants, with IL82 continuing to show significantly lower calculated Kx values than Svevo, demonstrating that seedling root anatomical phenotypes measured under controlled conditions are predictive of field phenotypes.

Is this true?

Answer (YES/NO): YES